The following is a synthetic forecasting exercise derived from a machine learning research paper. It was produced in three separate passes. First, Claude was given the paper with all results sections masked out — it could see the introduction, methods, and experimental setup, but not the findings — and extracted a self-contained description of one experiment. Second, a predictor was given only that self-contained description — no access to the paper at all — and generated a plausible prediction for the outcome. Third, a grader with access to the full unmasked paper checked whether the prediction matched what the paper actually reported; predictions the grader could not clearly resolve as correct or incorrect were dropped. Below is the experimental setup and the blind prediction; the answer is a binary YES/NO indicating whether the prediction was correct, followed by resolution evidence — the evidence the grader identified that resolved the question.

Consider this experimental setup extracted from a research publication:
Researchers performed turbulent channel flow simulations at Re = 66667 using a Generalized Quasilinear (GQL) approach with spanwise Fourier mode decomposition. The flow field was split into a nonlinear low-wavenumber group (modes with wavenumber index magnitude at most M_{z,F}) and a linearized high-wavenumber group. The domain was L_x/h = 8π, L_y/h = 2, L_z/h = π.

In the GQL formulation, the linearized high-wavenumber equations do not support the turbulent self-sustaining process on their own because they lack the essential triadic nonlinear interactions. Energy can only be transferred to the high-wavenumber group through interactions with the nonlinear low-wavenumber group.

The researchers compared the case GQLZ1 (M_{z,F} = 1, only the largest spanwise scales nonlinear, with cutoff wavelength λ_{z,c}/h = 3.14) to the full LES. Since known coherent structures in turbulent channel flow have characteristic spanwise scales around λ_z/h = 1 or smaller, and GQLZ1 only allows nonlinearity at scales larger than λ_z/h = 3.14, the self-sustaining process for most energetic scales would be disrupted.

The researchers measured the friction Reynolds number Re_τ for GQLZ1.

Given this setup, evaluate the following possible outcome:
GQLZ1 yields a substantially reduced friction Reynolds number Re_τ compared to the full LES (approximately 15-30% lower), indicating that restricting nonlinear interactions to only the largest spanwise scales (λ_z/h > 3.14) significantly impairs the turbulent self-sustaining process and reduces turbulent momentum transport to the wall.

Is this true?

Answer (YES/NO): NO